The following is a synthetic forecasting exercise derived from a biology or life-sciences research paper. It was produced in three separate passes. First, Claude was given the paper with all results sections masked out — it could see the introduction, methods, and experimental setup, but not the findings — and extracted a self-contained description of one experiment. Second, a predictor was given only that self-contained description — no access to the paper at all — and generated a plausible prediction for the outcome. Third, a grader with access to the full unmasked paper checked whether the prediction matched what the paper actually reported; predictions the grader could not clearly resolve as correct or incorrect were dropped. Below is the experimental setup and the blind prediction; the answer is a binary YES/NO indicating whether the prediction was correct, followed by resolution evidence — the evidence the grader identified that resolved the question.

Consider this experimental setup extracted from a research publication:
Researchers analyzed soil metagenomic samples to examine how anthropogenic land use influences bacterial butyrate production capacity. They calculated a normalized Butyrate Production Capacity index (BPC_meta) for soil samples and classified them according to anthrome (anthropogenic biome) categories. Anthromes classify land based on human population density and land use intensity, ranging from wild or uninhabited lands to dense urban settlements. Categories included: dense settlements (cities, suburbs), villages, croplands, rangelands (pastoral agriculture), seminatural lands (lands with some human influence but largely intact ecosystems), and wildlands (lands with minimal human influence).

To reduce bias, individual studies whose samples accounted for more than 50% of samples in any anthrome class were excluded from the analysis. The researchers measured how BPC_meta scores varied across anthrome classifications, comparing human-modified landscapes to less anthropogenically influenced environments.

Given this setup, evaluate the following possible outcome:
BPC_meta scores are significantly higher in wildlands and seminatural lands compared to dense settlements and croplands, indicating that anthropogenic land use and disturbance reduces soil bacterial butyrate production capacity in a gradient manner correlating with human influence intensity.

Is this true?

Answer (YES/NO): NO